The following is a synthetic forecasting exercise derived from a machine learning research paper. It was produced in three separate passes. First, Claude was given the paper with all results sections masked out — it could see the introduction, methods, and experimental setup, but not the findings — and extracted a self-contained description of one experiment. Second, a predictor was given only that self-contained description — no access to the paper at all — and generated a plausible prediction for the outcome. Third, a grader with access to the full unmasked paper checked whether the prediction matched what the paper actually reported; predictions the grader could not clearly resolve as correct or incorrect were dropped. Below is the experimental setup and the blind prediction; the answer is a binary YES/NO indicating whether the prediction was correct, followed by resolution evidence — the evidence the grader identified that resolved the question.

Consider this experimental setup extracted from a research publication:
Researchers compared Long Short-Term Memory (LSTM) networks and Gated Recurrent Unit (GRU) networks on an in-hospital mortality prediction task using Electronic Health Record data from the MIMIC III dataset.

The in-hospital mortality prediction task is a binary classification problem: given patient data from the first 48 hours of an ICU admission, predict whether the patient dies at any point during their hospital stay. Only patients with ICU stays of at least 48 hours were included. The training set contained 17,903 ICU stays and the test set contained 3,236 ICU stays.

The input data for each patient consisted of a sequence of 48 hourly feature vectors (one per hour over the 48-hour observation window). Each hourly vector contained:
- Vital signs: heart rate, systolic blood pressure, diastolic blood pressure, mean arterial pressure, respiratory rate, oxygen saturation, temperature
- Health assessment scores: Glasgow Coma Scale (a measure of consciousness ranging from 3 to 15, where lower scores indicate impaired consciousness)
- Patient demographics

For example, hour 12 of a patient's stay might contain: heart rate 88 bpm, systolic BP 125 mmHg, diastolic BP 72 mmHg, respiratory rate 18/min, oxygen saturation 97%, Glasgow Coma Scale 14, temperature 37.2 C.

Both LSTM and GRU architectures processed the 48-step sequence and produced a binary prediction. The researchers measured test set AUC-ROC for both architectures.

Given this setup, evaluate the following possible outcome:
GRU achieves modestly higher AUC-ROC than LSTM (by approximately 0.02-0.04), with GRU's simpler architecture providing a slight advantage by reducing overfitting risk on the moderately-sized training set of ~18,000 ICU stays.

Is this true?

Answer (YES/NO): NO